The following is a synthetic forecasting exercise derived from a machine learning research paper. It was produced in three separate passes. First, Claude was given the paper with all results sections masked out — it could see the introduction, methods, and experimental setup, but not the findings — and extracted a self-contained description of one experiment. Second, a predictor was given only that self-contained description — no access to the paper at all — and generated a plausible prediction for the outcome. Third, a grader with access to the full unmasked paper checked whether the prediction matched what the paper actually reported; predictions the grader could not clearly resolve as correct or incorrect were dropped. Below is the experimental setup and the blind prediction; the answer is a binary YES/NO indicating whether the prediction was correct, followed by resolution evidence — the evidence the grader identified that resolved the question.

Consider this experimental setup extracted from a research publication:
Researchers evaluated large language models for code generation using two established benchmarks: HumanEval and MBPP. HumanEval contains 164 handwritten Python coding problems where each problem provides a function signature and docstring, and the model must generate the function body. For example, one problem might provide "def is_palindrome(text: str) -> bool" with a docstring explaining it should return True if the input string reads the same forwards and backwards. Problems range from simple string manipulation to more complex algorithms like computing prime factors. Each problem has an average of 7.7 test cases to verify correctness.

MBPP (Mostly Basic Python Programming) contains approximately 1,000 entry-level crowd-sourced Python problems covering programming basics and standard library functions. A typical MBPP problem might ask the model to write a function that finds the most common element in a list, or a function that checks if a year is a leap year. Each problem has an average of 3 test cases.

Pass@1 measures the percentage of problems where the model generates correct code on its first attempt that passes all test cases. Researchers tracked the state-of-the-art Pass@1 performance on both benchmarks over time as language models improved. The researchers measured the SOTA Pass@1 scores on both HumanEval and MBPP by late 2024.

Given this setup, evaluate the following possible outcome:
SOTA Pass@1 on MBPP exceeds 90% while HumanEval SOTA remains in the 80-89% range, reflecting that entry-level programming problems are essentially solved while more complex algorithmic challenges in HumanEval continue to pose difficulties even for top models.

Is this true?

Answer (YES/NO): NO